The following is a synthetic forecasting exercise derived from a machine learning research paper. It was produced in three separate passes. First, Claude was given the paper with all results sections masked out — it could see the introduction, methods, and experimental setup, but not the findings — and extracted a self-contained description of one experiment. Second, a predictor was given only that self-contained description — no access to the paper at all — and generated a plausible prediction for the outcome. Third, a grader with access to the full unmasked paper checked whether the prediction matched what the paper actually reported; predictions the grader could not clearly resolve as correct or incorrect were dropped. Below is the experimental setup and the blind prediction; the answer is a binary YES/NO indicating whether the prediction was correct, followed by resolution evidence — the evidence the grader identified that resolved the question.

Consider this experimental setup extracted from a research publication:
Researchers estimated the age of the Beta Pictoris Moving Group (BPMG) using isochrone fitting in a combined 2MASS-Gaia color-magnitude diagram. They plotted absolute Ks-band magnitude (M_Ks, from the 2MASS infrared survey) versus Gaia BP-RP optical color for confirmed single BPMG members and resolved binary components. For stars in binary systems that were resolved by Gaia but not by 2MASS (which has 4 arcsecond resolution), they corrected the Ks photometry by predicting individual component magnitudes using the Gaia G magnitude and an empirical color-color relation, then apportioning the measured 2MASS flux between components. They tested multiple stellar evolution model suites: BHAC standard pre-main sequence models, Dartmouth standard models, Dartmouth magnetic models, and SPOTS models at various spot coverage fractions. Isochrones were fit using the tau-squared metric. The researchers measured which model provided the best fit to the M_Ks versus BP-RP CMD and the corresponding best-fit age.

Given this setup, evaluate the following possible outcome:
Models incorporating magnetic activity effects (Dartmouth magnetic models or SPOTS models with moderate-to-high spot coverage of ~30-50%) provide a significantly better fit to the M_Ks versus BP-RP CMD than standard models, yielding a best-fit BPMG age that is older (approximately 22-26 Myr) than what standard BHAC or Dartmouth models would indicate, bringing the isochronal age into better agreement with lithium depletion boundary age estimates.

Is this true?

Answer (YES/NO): NO